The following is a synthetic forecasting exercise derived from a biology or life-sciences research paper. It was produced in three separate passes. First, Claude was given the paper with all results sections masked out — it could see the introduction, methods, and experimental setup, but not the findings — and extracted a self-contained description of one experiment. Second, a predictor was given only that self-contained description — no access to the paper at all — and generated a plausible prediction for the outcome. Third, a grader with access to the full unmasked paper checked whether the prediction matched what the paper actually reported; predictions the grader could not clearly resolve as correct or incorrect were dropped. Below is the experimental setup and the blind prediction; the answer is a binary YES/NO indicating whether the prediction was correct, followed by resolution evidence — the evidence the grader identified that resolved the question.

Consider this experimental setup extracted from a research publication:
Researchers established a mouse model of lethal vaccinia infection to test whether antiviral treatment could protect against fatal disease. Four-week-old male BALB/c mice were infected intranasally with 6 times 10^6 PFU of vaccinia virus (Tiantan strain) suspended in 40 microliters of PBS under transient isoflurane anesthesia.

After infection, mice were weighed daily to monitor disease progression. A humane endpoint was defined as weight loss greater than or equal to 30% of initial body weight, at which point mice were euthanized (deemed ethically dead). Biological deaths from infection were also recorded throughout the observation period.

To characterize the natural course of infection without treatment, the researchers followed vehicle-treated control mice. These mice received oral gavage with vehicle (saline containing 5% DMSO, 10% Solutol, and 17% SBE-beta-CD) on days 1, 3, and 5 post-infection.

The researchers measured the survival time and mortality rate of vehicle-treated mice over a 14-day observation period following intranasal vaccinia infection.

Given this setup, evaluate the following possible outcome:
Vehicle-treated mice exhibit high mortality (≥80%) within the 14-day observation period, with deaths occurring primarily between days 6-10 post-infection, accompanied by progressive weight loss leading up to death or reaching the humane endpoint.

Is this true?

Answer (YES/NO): YES